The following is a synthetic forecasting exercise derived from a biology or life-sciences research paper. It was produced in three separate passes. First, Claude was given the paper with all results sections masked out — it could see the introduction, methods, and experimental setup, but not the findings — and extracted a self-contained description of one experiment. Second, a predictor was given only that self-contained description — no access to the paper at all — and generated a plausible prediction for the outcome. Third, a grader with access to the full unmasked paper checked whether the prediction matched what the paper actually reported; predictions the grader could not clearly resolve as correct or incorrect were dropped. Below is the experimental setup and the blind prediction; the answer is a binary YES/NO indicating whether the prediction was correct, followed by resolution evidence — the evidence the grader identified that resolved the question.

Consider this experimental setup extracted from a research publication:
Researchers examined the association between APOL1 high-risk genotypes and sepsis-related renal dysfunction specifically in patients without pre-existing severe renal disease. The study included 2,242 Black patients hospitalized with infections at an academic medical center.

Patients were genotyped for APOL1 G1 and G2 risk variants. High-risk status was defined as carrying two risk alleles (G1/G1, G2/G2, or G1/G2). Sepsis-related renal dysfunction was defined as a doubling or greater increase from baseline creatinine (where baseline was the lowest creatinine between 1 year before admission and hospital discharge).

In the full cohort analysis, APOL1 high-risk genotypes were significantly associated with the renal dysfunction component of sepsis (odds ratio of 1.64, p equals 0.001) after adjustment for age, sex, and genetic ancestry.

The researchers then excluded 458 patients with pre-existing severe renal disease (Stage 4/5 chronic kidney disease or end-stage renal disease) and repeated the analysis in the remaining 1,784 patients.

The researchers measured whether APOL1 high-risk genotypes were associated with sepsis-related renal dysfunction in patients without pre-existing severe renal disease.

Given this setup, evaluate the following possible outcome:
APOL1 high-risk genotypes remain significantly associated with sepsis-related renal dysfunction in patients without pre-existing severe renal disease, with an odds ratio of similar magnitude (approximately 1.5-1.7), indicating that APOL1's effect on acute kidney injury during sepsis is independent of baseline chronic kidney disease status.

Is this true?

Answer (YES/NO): NO